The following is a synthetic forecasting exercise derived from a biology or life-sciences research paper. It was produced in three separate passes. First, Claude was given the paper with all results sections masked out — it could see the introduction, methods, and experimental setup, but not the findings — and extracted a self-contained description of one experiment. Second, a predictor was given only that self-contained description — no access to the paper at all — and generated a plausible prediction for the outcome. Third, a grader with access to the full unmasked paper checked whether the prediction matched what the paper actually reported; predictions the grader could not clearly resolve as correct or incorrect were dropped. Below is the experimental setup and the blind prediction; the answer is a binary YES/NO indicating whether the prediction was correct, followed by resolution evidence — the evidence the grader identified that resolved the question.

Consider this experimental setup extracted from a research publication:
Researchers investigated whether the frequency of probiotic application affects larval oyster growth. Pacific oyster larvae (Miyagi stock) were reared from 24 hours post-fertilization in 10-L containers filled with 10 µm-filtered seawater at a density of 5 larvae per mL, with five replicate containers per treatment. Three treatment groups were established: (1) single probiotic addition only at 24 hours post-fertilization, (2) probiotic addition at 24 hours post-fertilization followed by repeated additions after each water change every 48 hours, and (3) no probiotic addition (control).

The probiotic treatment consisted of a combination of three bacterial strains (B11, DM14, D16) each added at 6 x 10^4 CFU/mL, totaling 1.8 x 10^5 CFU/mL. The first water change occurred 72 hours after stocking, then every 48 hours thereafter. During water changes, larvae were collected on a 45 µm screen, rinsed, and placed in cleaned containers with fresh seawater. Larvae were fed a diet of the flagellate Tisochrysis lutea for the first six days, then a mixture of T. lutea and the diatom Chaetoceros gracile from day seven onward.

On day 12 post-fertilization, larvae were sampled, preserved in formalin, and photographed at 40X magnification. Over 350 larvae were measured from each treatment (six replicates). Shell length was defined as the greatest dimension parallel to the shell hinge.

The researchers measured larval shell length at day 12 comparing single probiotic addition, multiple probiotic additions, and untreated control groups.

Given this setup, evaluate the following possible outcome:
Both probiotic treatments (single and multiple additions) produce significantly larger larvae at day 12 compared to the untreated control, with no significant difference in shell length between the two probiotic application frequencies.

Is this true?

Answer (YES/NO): YES